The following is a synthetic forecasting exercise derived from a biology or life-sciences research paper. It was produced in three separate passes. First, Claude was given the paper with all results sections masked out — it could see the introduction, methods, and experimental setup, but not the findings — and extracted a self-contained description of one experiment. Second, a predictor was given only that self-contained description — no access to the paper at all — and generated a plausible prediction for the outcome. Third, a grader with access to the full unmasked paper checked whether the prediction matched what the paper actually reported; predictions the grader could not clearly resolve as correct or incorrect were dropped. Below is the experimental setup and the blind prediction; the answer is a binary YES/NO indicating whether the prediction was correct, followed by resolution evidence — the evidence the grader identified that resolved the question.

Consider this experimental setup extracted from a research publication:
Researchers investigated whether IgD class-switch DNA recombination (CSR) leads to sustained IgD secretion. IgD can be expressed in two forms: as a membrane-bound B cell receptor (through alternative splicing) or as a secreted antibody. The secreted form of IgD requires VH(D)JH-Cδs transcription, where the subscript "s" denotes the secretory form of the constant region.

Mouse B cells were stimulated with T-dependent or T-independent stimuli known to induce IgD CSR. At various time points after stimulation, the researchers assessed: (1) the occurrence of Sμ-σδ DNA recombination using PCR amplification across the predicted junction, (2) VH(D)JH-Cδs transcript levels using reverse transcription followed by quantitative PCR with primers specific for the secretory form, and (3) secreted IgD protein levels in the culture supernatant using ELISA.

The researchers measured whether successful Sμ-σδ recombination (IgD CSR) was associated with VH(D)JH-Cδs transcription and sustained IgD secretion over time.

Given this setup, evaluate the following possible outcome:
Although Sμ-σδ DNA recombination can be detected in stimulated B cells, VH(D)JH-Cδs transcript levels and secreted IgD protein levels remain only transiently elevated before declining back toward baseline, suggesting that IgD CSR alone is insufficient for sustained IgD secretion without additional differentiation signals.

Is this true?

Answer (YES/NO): NO